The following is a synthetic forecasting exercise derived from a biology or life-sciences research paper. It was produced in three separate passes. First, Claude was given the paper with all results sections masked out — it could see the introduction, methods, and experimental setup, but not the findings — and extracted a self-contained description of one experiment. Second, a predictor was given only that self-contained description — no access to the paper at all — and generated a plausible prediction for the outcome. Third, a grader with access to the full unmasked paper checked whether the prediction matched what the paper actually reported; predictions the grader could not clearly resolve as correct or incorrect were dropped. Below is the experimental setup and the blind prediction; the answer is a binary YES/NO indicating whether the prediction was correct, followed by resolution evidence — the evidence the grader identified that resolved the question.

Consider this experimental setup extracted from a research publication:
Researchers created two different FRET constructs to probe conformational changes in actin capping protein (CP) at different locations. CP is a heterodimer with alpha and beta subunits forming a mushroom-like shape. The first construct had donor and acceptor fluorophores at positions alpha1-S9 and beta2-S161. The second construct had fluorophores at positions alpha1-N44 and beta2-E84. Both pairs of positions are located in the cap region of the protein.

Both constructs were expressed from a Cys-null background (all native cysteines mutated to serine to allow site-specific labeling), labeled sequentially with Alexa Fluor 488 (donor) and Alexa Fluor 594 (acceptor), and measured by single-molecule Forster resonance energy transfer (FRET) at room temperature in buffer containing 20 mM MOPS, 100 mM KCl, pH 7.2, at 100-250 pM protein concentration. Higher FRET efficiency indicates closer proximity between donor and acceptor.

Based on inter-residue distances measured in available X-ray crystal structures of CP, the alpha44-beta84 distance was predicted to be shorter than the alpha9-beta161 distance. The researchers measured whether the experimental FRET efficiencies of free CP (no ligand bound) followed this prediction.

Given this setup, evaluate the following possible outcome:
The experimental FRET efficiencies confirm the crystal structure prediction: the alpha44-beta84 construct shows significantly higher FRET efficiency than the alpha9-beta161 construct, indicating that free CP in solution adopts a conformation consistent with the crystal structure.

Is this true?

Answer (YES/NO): YES